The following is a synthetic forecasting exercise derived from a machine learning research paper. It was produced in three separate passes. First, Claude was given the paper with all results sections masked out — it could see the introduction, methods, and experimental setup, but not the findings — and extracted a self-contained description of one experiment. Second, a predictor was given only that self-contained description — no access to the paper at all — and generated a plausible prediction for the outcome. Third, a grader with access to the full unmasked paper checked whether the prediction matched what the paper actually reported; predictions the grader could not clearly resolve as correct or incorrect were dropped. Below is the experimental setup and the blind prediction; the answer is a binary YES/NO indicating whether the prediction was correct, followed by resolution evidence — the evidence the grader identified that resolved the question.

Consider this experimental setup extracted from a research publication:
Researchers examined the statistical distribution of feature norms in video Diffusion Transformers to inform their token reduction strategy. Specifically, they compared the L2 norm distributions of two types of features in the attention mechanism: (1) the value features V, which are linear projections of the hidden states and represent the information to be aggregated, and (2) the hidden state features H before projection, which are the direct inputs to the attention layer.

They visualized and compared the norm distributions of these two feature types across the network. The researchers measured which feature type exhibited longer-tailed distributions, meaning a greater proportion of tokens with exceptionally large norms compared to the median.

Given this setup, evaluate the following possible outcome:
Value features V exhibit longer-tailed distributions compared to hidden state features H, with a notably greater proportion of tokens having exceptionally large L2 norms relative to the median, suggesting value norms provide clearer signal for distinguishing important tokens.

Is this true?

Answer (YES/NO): NO